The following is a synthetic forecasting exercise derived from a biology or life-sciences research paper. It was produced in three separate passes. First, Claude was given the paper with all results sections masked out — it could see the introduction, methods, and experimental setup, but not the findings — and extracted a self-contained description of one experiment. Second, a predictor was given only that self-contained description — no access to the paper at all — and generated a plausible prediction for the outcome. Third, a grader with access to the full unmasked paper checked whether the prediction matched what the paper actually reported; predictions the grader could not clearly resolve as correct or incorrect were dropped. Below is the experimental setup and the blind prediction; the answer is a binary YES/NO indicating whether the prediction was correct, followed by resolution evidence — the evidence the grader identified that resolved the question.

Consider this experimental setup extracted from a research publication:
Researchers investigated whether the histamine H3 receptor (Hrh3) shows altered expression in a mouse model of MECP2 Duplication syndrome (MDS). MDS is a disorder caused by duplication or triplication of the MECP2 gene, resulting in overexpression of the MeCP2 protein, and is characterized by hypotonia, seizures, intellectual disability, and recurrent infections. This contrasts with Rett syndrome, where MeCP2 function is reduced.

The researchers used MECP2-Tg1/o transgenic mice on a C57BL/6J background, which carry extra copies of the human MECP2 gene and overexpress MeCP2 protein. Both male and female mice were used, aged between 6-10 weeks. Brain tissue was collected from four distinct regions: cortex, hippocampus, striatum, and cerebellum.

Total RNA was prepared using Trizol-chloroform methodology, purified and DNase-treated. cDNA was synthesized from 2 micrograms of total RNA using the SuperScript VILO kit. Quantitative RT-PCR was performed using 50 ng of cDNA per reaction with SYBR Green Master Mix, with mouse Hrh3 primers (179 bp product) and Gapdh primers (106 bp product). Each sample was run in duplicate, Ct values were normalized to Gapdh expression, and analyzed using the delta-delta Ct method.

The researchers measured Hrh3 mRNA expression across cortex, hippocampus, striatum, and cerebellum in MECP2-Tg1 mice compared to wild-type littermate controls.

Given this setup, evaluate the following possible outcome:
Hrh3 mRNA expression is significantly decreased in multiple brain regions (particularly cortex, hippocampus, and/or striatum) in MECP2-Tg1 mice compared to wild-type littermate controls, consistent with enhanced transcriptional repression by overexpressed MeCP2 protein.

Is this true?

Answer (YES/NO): NO